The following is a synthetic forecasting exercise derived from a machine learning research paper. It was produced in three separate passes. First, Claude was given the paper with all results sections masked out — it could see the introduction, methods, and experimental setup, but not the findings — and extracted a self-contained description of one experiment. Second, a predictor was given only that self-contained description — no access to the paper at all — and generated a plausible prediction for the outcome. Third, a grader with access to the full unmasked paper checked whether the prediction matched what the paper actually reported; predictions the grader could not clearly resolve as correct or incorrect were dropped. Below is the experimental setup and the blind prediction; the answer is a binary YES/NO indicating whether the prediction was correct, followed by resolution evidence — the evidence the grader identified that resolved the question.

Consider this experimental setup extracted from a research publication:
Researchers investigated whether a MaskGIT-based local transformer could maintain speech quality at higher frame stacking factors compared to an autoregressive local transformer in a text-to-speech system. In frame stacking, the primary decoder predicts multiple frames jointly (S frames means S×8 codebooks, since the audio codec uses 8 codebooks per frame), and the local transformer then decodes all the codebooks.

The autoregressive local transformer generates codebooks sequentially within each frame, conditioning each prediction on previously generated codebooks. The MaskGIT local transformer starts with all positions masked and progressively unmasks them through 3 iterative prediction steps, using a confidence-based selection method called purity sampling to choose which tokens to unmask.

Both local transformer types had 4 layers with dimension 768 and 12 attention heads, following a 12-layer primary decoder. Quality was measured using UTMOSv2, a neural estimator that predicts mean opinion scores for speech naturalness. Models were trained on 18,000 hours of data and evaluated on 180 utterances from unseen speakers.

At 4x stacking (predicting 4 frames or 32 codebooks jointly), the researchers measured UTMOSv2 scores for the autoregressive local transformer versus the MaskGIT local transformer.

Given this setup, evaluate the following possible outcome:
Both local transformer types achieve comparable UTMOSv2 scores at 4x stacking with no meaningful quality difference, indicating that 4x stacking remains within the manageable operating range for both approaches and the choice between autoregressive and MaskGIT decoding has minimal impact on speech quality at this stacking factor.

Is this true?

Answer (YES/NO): NO